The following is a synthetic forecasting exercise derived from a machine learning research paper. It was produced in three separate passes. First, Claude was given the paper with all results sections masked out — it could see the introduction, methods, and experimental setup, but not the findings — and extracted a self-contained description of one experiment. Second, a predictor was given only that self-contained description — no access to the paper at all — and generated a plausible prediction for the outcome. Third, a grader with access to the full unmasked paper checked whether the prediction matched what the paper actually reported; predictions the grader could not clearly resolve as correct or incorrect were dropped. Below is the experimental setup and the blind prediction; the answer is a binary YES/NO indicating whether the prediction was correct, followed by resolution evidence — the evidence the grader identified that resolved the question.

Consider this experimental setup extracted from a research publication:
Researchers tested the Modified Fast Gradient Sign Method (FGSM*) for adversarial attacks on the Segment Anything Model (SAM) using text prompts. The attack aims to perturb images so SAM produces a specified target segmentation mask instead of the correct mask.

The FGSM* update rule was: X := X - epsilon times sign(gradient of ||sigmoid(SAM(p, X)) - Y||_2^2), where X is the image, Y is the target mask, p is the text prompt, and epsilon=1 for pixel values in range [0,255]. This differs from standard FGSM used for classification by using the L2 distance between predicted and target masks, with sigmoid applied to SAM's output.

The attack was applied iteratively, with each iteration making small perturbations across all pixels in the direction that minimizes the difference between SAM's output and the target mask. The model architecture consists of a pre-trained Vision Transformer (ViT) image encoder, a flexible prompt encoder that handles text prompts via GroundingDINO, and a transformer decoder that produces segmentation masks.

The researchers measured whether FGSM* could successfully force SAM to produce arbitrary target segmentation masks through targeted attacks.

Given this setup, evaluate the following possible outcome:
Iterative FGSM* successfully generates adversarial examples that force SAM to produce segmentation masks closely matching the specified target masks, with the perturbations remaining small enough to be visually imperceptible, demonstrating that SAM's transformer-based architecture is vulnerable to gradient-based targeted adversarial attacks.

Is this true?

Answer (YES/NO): YES